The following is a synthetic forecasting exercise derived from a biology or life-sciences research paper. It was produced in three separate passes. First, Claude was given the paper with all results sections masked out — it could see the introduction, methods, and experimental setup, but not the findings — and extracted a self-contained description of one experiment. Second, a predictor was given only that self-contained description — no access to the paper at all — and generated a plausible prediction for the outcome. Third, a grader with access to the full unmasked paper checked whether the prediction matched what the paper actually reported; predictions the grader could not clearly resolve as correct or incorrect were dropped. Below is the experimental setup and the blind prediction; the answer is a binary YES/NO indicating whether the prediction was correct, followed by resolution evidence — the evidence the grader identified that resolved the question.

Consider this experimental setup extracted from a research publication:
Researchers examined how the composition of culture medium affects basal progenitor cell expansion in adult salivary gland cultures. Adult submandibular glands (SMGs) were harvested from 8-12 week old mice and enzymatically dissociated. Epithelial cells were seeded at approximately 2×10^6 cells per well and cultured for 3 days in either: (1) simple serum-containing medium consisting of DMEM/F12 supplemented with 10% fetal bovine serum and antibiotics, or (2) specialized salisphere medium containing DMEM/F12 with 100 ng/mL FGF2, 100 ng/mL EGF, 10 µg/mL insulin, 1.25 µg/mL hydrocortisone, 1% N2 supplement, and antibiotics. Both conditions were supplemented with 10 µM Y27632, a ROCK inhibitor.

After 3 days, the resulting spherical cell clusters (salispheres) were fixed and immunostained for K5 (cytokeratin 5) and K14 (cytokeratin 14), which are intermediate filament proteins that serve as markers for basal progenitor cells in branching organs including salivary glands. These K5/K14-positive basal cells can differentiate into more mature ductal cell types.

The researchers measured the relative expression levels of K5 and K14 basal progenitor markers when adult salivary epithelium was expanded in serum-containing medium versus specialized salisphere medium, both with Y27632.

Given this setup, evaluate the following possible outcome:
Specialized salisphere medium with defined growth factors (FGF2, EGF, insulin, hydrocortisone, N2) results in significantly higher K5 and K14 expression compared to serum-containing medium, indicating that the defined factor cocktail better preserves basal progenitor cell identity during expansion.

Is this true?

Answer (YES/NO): NO